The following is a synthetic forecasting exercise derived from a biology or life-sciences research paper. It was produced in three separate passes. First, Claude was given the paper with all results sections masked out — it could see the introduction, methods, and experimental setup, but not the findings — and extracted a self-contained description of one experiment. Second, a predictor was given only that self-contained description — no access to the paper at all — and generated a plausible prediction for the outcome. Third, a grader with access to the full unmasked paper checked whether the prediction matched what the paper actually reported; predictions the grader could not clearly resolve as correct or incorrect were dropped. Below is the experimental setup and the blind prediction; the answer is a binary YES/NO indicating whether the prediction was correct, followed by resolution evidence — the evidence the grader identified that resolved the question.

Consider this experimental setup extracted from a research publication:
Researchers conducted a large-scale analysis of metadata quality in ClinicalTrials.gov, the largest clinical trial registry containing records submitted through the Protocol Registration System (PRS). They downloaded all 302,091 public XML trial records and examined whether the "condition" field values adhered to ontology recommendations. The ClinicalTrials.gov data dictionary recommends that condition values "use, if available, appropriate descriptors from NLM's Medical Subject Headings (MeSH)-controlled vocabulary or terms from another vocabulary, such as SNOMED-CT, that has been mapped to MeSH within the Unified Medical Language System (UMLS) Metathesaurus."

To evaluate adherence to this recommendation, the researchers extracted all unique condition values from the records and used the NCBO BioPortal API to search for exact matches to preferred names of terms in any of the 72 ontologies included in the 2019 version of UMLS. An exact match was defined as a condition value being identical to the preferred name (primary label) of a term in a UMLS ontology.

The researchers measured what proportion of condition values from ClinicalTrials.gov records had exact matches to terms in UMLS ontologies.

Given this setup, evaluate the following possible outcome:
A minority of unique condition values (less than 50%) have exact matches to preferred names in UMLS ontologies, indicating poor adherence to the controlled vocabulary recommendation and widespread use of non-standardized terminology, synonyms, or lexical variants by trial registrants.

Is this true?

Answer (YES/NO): NO